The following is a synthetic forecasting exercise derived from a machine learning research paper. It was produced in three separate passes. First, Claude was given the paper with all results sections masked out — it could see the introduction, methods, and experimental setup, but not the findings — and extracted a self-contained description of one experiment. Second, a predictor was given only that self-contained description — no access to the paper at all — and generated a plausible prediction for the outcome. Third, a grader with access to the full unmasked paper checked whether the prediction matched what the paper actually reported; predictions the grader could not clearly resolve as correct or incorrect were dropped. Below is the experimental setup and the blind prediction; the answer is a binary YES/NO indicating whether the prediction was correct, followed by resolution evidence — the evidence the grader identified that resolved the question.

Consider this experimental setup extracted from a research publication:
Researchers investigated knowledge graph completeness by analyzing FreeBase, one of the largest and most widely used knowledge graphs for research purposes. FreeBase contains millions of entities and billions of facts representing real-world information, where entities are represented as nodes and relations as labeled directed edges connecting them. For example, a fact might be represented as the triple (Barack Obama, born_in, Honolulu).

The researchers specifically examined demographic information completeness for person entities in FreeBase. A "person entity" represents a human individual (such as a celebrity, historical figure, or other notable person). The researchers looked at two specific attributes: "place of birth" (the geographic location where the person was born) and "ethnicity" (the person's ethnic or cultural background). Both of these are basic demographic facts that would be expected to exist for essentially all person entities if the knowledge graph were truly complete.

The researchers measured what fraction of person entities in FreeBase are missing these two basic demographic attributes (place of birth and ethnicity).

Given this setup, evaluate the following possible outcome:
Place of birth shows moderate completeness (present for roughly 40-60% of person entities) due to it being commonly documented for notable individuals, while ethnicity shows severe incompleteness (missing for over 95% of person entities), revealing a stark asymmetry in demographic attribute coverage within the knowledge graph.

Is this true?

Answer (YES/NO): NO